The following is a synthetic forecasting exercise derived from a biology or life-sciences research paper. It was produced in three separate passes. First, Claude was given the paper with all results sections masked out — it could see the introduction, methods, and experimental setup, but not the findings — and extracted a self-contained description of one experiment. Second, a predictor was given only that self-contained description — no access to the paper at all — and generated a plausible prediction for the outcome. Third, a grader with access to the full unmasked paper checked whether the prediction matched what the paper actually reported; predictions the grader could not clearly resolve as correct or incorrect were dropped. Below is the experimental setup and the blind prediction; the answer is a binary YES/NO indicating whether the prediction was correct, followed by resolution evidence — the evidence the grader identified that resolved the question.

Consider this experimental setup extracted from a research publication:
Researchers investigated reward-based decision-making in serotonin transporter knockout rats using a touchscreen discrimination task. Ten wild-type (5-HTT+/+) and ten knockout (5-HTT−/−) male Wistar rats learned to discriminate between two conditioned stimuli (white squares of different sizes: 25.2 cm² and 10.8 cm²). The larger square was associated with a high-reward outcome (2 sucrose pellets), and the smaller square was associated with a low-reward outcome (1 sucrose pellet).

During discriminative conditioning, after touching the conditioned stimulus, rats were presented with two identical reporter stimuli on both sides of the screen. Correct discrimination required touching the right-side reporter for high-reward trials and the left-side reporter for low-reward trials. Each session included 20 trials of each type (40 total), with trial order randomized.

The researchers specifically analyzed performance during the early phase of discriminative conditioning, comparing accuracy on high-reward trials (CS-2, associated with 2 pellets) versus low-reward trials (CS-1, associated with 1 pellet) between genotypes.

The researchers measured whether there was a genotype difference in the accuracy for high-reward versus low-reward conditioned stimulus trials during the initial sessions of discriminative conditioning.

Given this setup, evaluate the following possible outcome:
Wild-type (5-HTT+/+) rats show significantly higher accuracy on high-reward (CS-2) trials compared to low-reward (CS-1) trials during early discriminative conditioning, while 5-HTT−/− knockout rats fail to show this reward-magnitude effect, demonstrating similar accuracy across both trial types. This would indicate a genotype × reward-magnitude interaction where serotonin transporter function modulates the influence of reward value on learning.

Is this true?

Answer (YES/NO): NO